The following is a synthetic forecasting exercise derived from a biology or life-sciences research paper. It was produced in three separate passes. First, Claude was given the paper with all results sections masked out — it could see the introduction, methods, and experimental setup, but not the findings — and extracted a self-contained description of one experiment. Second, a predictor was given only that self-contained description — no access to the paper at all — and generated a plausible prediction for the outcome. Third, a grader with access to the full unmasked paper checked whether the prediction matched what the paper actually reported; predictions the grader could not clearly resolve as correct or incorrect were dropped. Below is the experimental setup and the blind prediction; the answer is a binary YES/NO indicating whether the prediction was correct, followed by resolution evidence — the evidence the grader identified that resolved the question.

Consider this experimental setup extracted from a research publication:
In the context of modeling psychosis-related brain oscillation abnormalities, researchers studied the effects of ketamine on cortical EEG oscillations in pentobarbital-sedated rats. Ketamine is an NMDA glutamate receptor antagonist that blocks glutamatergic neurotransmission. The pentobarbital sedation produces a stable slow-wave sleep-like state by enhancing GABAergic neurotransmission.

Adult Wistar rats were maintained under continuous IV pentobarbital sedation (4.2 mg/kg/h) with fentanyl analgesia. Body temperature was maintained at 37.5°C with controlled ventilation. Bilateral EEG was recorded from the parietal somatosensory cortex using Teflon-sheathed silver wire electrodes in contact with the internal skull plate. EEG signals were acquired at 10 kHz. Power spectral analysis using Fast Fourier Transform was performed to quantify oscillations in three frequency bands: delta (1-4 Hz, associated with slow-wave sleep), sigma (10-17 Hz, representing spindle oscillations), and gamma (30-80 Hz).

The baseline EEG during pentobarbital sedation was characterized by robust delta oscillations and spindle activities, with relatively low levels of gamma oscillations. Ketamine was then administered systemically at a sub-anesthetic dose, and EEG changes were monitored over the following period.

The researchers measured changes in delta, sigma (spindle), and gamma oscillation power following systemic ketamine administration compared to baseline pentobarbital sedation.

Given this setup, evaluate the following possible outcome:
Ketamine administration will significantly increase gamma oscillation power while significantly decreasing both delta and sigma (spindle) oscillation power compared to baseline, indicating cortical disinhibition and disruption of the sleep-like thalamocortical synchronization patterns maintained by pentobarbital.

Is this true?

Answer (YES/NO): YES